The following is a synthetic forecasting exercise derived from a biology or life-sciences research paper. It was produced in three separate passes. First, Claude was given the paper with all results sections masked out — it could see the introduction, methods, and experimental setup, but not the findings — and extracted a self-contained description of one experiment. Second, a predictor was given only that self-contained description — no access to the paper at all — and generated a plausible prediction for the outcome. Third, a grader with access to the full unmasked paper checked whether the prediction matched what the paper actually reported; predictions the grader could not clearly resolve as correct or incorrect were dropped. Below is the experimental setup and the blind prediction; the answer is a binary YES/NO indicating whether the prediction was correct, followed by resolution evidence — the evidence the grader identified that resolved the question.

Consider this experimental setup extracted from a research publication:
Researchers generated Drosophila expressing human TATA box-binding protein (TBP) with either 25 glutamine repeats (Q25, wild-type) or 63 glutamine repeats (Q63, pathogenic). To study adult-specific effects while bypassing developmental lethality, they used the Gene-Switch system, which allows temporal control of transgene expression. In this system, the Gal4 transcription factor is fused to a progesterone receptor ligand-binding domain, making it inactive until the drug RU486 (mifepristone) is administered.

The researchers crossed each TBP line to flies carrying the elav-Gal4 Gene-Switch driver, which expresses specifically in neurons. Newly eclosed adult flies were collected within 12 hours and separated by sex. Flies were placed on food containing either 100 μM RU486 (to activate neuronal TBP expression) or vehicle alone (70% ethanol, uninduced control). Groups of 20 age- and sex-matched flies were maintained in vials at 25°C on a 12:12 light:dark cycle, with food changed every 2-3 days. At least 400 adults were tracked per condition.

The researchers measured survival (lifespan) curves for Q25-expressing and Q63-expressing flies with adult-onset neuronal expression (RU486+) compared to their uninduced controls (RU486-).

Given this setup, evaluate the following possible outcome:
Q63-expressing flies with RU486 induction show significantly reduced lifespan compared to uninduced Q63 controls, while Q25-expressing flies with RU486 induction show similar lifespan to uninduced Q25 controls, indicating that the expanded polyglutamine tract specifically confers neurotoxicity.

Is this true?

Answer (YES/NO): YES